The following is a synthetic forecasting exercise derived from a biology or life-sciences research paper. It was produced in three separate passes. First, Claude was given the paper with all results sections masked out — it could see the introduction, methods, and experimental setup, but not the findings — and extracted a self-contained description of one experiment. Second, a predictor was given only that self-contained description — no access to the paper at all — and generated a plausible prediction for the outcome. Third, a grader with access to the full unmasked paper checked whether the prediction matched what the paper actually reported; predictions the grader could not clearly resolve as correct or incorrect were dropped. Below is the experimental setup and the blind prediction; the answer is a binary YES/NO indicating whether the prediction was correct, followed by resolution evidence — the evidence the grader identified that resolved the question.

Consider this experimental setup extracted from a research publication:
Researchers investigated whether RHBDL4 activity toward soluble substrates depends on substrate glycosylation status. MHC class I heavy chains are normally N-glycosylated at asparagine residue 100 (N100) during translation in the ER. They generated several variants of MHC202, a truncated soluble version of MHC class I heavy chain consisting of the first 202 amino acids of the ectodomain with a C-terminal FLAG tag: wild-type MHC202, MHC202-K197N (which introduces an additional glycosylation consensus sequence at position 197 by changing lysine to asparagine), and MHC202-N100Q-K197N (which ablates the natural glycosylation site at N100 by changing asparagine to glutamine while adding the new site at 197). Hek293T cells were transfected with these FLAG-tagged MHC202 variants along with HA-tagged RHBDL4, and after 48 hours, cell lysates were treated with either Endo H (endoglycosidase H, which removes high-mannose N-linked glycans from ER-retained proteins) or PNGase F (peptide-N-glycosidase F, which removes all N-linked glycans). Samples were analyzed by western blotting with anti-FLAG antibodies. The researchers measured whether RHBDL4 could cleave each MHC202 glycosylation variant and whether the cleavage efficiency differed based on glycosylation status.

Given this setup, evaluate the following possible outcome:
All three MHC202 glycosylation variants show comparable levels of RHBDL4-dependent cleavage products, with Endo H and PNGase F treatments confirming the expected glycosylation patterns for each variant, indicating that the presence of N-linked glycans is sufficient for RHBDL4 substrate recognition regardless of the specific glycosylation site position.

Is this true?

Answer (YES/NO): NO